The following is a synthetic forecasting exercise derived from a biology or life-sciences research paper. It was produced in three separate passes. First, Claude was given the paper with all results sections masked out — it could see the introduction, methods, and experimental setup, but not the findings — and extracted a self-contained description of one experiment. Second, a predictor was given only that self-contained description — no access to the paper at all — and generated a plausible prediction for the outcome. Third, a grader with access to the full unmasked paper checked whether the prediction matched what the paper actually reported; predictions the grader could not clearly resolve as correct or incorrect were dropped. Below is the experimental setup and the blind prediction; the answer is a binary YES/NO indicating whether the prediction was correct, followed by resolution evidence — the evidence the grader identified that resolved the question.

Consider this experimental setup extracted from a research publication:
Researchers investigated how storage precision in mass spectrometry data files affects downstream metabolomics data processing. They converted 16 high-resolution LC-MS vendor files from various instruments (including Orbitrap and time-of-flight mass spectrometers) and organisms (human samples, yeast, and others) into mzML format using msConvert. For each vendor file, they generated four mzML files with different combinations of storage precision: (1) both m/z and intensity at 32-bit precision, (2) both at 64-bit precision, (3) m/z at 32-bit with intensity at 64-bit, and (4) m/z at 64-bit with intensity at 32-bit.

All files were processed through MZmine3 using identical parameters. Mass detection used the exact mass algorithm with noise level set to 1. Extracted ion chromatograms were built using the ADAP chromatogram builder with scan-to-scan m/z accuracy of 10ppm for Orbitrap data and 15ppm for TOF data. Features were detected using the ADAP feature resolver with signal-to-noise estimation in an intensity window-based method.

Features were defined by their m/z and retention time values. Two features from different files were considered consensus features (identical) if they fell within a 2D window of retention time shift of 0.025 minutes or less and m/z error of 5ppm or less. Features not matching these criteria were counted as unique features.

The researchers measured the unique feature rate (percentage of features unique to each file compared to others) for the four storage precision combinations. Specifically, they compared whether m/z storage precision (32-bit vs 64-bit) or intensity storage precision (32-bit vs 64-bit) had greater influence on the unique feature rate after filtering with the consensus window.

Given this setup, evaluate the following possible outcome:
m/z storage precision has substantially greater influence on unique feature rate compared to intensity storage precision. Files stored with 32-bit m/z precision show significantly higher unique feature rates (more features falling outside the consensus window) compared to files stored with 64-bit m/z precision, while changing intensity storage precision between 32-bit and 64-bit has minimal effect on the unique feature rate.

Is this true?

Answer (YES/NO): NO